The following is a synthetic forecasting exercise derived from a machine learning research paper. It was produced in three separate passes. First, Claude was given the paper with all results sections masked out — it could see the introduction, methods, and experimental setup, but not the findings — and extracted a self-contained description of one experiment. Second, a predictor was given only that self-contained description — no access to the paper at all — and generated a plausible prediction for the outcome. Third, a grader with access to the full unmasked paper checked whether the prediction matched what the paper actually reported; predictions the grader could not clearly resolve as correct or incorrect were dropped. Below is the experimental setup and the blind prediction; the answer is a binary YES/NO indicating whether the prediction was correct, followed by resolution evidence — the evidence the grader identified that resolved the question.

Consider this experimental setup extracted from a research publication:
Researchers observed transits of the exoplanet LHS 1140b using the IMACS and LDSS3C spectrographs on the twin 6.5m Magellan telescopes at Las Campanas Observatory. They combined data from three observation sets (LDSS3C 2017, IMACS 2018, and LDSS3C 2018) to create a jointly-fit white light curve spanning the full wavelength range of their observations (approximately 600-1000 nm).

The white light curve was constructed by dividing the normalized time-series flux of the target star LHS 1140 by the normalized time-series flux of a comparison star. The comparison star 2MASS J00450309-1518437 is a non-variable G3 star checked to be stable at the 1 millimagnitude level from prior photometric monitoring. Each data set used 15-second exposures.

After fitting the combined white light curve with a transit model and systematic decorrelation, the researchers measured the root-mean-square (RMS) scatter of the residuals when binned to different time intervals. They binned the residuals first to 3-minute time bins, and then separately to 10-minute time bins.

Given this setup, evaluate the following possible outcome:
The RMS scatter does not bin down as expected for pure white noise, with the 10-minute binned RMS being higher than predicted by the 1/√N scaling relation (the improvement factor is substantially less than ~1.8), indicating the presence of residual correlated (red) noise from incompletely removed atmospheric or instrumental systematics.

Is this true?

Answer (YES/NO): NO